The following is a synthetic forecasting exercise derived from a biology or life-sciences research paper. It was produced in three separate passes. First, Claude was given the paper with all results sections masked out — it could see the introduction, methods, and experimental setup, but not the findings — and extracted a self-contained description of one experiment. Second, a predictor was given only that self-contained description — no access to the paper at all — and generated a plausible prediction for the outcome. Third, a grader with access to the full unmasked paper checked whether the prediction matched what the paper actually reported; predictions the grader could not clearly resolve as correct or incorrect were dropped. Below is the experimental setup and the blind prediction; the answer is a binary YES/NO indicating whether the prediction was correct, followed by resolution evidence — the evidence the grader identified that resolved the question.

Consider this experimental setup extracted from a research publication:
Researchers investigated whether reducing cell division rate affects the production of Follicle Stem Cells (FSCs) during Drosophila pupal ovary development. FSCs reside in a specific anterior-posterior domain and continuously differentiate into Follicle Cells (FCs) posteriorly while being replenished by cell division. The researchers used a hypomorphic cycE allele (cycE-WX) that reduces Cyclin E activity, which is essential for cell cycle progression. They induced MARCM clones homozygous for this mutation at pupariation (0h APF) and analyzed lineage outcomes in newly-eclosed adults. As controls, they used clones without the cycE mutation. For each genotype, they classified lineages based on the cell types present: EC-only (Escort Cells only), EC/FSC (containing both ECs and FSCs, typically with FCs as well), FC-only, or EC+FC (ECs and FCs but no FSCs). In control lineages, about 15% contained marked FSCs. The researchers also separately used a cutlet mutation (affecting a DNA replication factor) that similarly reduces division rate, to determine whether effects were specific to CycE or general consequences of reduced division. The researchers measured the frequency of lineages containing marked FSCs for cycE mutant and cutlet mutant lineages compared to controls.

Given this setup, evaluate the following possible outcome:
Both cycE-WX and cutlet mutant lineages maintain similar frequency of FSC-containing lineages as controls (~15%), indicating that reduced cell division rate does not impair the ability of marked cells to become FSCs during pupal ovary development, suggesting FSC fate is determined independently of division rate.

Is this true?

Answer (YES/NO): NO